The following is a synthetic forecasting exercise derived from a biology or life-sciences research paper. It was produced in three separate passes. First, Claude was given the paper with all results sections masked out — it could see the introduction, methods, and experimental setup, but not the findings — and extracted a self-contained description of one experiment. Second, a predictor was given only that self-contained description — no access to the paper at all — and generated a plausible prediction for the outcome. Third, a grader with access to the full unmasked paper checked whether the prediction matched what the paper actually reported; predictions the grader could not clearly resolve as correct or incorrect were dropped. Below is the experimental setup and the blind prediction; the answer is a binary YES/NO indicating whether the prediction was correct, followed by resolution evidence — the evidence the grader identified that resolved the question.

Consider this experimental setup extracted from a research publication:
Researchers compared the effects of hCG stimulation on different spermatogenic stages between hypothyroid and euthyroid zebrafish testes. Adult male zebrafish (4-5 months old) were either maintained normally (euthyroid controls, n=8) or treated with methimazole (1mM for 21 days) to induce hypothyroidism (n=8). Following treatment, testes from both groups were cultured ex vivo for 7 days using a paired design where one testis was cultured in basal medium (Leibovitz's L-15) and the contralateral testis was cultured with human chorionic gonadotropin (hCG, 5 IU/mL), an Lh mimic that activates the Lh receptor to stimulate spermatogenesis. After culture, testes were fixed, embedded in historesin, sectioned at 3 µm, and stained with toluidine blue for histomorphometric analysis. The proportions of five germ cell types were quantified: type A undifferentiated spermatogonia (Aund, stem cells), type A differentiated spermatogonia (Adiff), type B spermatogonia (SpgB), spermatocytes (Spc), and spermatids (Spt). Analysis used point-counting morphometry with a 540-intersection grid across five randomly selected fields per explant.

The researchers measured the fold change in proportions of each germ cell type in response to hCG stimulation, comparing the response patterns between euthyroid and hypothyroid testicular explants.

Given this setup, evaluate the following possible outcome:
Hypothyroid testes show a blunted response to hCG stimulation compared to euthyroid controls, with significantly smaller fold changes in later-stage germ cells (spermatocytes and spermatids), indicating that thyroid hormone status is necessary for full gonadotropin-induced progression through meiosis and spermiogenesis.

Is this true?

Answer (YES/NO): NO